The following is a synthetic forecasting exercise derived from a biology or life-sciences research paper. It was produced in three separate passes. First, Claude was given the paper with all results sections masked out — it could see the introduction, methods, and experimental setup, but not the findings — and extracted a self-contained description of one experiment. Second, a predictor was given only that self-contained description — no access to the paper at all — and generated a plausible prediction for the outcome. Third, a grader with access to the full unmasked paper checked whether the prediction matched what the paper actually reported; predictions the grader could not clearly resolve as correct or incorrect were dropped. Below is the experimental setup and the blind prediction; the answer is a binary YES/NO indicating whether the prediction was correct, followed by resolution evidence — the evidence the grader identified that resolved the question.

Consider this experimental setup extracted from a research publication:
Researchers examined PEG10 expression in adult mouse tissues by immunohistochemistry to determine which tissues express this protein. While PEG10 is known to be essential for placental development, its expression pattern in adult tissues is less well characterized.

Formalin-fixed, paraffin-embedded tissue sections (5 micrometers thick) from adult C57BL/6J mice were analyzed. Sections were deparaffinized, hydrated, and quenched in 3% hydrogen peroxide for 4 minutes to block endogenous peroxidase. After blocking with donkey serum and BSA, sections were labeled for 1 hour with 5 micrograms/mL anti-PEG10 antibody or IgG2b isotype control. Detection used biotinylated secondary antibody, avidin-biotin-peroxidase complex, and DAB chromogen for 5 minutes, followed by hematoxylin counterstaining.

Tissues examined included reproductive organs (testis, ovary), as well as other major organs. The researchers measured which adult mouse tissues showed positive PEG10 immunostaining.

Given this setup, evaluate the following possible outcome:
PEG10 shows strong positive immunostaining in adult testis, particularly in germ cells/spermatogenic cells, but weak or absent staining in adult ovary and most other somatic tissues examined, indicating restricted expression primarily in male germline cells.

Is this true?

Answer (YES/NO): NO